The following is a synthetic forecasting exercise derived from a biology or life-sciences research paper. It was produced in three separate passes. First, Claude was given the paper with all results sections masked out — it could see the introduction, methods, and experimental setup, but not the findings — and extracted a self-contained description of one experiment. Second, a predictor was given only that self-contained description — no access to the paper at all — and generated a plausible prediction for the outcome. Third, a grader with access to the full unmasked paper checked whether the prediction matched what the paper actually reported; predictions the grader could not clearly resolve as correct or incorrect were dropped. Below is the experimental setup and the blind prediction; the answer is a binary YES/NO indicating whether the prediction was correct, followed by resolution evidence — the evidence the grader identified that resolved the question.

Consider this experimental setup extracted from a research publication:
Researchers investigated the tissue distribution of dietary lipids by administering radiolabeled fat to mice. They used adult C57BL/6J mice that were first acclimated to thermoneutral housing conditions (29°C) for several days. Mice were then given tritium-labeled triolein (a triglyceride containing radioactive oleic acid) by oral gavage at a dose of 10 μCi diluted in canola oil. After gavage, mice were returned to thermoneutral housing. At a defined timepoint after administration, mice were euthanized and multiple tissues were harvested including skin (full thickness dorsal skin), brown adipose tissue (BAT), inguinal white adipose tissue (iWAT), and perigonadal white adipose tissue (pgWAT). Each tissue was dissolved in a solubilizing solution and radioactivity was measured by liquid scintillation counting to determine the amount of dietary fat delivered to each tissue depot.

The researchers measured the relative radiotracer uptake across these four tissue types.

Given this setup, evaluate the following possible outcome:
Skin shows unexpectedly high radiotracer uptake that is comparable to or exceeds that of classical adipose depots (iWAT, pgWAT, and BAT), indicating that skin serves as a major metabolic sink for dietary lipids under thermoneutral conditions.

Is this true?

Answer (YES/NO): YES